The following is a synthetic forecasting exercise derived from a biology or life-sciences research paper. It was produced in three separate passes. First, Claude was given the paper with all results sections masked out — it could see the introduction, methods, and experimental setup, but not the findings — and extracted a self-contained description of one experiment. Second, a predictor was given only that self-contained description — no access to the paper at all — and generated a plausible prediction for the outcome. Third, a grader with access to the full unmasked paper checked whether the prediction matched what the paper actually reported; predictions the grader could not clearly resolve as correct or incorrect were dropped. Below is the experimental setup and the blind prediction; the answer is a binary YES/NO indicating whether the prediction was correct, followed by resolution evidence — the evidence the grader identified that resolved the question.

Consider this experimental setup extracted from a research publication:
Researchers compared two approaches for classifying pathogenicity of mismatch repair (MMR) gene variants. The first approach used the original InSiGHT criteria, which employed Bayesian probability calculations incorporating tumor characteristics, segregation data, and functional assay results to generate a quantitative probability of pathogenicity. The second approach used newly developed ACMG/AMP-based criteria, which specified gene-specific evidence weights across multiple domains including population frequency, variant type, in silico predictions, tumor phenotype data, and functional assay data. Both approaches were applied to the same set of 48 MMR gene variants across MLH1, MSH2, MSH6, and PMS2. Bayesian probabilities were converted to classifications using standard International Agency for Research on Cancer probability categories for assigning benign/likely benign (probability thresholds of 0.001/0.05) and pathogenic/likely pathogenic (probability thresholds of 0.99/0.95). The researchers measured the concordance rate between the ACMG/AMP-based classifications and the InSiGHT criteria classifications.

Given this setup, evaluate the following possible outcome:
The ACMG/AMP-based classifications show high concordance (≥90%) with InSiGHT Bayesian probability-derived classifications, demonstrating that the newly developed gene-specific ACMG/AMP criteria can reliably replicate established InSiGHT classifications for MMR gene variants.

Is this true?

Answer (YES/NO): NO